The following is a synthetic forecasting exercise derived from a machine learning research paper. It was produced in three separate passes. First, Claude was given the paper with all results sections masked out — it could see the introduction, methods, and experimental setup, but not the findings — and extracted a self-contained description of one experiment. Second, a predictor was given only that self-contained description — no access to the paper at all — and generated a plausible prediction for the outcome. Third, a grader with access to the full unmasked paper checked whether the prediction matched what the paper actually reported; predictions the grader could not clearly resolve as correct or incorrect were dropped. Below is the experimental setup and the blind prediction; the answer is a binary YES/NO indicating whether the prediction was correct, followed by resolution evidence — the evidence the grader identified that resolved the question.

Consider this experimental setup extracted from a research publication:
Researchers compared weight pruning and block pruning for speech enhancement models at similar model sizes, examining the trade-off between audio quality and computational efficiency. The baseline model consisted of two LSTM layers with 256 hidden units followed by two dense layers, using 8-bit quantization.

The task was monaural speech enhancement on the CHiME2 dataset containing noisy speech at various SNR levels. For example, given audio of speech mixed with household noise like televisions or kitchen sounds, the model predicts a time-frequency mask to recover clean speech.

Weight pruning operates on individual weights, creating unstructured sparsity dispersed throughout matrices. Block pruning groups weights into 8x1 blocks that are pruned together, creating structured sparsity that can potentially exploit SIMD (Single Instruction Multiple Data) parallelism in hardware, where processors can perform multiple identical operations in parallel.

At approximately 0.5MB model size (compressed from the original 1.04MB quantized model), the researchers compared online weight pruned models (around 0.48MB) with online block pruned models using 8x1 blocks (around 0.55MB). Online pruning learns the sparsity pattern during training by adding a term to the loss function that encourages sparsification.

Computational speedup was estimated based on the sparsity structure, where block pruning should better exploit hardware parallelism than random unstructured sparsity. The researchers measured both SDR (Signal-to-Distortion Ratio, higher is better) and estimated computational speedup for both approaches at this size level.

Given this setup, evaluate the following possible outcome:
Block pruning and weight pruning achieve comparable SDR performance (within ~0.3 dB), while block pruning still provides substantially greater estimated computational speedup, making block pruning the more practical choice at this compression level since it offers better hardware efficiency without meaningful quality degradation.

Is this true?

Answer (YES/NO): NO